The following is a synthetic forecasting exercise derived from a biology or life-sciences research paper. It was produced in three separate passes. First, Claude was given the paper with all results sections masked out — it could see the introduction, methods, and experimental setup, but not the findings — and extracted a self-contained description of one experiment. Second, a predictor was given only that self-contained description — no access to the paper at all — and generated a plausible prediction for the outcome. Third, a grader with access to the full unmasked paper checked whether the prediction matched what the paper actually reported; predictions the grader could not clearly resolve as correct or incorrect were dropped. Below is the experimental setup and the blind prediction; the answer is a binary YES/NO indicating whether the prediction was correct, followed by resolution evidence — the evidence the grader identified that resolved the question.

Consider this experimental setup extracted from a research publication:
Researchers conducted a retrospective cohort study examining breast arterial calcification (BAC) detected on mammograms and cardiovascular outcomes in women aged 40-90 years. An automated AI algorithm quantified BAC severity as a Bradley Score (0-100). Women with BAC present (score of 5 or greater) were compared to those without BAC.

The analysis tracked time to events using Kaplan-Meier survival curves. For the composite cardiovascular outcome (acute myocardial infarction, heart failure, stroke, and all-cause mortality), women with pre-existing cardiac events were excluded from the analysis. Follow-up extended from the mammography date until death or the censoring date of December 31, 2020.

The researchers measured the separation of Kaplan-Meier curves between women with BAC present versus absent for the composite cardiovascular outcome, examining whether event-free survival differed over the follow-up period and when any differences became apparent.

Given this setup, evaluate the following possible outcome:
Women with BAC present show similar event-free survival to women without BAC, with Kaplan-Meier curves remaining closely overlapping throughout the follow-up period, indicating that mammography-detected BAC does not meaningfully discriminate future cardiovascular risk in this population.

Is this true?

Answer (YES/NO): NO